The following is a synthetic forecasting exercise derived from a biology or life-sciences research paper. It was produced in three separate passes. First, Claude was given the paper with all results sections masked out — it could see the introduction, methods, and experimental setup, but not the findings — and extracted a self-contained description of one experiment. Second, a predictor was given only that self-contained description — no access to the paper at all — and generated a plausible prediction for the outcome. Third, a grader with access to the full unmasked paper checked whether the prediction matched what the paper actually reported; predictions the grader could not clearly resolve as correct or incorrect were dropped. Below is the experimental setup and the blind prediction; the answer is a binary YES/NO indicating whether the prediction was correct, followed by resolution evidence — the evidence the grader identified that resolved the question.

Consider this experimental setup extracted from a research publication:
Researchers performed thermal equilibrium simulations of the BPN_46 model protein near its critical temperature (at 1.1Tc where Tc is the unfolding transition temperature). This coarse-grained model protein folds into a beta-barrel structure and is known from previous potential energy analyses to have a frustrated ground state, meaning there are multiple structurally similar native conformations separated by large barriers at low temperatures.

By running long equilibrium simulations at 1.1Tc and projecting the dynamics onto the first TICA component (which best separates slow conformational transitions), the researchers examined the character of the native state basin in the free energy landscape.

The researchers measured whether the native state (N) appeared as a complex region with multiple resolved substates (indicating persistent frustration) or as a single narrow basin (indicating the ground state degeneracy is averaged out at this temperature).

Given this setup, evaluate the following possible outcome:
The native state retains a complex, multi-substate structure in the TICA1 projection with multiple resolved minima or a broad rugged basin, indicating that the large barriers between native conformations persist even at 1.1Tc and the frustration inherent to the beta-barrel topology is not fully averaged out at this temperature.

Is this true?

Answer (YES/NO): NO